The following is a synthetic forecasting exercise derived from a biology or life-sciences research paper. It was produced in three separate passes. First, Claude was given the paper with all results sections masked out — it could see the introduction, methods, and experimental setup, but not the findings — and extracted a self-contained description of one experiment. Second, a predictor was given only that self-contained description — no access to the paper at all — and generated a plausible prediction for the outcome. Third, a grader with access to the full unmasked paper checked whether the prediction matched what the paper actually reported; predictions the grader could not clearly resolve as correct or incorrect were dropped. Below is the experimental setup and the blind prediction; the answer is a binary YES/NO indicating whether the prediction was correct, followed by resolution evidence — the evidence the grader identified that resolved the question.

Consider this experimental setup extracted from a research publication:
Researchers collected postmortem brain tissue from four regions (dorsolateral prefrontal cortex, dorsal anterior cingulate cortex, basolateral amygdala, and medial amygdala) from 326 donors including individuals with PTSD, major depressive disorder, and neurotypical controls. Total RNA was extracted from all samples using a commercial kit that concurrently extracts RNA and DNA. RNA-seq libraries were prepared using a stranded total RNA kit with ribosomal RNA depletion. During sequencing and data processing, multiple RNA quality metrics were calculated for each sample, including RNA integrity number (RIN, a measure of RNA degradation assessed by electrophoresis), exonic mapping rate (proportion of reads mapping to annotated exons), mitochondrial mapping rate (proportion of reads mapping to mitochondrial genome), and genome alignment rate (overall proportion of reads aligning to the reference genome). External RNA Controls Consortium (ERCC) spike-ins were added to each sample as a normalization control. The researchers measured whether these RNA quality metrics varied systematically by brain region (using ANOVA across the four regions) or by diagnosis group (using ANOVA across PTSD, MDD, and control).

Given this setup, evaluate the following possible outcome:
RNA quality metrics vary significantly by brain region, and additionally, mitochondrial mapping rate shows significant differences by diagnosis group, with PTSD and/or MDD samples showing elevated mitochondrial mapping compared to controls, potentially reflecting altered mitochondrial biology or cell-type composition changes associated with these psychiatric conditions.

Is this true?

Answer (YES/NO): NO